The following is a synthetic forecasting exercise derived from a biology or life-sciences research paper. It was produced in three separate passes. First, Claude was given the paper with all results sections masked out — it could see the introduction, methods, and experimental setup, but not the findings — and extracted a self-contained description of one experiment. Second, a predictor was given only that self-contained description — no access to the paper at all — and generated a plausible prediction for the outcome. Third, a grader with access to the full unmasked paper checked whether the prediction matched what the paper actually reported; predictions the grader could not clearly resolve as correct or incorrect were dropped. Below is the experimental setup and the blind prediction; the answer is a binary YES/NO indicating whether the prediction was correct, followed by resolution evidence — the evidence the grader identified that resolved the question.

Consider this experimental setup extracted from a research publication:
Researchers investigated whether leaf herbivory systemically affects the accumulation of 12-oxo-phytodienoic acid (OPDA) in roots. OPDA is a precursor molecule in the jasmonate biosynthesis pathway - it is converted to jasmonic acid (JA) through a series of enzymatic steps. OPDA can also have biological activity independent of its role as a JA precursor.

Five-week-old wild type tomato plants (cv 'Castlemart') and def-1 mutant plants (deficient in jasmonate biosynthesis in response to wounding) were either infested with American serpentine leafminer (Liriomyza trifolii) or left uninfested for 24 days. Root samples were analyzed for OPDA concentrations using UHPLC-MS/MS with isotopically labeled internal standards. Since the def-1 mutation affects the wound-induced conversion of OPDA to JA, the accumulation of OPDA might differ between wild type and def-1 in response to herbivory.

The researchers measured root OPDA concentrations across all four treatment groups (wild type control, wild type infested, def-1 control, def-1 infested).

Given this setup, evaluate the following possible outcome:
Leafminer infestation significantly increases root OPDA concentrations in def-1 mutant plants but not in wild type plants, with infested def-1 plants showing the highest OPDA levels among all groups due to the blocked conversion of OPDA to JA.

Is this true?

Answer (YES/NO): NO